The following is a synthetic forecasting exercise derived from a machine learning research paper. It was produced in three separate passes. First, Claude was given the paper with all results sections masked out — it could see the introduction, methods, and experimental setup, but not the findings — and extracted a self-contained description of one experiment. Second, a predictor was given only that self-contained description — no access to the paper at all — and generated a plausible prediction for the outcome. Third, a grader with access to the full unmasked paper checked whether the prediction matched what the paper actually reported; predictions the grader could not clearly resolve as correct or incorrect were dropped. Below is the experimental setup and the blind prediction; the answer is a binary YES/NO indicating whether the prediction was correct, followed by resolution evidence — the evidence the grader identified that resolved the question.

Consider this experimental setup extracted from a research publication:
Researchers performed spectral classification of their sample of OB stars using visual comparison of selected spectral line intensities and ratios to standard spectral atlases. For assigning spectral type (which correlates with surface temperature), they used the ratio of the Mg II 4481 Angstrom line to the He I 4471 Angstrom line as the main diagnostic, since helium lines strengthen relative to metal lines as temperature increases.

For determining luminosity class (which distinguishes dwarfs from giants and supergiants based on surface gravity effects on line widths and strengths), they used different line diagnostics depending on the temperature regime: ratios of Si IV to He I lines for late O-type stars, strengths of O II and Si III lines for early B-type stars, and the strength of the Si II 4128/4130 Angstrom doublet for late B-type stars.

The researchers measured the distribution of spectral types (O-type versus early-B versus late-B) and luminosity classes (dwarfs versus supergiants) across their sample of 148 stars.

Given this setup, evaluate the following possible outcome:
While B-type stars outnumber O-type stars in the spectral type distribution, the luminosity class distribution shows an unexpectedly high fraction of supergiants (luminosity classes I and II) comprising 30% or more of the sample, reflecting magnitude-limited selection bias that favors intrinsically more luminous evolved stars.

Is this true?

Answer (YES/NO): NO